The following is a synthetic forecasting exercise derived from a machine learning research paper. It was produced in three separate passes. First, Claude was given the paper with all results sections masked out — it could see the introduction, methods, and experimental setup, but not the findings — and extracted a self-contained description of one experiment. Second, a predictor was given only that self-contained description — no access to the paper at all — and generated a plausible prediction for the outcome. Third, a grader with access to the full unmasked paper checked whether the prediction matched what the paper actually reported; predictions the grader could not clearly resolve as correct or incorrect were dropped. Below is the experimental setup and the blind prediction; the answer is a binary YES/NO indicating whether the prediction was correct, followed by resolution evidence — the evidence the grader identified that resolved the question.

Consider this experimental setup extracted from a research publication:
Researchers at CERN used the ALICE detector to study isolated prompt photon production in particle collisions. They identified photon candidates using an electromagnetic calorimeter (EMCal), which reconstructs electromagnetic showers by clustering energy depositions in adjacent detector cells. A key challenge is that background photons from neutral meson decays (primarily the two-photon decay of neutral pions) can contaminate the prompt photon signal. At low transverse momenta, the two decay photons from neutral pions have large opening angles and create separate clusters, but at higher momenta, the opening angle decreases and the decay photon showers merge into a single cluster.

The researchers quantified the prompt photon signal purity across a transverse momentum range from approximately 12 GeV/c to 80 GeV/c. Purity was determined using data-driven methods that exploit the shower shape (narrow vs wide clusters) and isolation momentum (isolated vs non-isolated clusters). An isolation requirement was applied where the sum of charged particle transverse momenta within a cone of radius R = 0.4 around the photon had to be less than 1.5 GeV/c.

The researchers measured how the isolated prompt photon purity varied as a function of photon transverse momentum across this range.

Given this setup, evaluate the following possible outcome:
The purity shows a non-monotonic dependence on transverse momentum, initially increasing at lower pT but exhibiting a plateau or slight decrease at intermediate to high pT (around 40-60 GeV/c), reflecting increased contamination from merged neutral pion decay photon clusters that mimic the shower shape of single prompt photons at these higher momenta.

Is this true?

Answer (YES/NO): NO